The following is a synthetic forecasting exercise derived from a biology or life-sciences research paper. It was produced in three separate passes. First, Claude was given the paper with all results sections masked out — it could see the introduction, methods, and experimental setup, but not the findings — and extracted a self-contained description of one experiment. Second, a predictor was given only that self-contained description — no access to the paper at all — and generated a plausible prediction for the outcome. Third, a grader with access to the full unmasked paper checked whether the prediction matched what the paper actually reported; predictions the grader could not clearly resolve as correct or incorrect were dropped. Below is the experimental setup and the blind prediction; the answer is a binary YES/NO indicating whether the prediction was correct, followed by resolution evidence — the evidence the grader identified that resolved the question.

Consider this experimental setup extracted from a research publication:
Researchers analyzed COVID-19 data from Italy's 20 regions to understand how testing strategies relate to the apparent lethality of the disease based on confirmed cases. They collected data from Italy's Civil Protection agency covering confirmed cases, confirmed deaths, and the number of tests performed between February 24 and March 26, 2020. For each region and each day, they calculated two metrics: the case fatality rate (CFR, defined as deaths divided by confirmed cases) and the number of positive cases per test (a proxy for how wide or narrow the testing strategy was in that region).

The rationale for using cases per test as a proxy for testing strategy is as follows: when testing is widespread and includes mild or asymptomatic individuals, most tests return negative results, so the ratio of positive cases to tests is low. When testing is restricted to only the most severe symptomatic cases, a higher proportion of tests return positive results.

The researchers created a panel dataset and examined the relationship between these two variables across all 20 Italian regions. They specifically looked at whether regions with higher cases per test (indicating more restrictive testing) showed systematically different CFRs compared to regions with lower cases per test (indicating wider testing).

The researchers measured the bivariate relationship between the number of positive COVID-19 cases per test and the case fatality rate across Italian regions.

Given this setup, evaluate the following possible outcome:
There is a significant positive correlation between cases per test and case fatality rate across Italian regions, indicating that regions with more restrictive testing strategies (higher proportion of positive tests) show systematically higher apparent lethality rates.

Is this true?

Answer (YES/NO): YES